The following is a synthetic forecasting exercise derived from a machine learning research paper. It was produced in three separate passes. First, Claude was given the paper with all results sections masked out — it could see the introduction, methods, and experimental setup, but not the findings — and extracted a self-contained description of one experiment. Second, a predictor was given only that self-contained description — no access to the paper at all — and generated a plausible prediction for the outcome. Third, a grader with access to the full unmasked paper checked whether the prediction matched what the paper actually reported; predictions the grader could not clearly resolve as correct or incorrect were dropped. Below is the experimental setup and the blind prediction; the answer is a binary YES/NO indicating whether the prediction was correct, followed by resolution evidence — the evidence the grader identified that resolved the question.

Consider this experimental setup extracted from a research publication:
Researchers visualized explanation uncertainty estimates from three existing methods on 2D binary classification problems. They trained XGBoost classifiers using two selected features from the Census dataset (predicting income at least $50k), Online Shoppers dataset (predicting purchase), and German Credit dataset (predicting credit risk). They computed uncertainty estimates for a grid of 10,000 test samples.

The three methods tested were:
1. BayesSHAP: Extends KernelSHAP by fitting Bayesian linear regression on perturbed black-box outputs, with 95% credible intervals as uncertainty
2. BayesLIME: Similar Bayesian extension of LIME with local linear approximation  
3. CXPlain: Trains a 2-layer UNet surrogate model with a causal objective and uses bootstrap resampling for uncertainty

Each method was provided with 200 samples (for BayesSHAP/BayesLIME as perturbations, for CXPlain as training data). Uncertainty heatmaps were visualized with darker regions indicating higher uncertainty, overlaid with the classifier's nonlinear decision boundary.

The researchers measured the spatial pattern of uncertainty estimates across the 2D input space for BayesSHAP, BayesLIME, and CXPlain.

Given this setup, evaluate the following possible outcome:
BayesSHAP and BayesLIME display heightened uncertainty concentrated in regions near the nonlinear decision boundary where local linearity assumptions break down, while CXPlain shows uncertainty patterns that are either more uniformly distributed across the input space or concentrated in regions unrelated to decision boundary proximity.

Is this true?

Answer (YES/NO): NO